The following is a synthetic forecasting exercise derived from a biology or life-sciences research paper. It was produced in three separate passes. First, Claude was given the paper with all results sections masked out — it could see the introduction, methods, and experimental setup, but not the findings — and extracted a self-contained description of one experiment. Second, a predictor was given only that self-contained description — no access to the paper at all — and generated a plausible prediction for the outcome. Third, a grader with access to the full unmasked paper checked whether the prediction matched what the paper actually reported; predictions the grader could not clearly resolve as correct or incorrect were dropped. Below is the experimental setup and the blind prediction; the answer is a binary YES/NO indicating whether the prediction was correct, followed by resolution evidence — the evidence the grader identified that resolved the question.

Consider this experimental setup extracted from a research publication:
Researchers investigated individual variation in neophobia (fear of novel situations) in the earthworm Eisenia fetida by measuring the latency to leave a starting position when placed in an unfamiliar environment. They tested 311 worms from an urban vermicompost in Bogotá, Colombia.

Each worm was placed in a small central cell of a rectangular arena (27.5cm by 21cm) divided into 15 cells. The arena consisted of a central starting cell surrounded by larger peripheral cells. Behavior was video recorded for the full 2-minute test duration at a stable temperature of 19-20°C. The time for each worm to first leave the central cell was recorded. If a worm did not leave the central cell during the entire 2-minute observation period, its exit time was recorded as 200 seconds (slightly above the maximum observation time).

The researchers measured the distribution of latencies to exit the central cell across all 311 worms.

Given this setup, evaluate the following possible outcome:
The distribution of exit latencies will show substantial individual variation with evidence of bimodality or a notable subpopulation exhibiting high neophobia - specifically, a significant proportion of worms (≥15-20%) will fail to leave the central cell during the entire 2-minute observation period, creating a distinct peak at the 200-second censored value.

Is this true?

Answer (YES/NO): YES